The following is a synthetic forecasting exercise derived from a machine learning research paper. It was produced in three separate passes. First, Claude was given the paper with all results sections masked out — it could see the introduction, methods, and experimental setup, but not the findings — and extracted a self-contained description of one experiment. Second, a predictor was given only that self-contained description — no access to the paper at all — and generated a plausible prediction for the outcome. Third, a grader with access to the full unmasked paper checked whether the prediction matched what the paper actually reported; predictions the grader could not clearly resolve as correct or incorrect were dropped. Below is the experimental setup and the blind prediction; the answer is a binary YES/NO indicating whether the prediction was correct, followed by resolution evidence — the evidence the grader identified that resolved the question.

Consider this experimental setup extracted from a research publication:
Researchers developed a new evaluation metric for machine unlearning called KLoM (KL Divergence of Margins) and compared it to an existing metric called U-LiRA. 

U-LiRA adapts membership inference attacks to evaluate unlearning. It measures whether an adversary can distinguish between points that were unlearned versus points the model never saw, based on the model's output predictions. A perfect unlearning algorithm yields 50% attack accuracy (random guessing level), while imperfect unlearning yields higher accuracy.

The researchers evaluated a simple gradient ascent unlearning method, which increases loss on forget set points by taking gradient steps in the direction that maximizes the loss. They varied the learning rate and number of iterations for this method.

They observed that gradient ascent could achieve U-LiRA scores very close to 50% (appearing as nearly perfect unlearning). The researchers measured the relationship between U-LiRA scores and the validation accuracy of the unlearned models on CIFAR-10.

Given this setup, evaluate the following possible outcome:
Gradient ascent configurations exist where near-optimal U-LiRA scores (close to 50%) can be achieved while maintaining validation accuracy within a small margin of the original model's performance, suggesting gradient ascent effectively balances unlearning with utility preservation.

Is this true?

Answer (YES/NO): NO